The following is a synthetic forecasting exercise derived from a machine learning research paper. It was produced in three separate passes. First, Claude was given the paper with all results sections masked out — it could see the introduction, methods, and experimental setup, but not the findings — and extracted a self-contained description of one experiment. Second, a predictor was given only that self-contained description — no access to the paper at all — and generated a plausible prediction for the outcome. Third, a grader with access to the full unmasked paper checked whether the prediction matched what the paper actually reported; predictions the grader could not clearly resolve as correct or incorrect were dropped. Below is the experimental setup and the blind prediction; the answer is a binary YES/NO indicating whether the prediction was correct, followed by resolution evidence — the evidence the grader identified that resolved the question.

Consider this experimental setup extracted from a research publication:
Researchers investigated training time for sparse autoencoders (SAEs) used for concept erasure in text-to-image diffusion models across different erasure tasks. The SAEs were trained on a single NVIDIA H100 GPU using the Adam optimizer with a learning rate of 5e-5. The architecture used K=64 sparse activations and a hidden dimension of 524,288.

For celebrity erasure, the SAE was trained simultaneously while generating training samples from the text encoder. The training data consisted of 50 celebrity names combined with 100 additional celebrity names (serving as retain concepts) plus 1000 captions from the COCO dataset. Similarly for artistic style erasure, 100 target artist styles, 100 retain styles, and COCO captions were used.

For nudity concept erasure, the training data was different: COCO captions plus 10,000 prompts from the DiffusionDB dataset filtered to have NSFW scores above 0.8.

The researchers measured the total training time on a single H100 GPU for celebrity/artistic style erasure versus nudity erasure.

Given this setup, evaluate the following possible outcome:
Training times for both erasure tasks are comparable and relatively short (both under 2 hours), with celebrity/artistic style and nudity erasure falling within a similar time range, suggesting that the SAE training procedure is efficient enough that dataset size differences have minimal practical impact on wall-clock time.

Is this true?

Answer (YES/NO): YES